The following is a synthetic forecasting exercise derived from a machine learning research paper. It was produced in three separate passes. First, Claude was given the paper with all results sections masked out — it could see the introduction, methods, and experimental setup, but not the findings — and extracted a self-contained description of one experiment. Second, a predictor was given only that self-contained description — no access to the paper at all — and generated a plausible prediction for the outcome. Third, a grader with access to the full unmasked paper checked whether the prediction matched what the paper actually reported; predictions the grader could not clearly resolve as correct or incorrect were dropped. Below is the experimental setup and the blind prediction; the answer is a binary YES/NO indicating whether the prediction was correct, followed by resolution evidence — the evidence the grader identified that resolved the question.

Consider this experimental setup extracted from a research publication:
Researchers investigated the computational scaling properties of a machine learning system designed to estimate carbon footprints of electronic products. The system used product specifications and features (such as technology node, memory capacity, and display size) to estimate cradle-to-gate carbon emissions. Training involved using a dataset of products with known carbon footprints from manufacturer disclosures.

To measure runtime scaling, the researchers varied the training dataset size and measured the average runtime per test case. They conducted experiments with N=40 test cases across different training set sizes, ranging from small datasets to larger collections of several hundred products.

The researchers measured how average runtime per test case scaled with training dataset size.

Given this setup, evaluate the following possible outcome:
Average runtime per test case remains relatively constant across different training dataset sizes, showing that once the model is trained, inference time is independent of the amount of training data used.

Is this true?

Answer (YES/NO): NO